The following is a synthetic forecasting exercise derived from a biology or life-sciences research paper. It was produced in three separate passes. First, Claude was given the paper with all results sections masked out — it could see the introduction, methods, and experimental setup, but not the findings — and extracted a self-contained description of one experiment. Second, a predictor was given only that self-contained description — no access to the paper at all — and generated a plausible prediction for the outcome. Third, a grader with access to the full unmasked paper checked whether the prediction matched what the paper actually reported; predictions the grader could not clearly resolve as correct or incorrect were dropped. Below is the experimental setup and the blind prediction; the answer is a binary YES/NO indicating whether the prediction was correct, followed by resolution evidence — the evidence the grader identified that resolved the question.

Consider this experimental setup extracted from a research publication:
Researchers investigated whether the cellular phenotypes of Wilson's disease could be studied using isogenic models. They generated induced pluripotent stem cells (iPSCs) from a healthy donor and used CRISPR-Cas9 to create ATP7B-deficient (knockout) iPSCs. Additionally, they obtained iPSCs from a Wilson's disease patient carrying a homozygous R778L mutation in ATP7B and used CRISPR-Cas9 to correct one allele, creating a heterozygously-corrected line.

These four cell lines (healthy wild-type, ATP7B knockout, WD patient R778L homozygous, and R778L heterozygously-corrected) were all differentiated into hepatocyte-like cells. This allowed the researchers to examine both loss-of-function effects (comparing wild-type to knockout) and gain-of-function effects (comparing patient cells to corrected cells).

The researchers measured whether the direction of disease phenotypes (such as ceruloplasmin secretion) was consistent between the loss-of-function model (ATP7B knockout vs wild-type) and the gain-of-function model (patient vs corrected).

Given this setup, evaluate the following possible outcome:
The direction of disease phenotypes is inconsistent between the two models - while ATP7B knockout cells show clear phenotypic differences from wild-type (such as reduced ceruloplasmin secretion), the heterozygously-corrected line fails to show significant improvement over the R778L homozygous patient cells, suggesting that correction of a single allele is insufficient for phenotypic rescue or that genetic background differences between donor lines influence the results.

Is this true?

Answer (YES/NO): NO